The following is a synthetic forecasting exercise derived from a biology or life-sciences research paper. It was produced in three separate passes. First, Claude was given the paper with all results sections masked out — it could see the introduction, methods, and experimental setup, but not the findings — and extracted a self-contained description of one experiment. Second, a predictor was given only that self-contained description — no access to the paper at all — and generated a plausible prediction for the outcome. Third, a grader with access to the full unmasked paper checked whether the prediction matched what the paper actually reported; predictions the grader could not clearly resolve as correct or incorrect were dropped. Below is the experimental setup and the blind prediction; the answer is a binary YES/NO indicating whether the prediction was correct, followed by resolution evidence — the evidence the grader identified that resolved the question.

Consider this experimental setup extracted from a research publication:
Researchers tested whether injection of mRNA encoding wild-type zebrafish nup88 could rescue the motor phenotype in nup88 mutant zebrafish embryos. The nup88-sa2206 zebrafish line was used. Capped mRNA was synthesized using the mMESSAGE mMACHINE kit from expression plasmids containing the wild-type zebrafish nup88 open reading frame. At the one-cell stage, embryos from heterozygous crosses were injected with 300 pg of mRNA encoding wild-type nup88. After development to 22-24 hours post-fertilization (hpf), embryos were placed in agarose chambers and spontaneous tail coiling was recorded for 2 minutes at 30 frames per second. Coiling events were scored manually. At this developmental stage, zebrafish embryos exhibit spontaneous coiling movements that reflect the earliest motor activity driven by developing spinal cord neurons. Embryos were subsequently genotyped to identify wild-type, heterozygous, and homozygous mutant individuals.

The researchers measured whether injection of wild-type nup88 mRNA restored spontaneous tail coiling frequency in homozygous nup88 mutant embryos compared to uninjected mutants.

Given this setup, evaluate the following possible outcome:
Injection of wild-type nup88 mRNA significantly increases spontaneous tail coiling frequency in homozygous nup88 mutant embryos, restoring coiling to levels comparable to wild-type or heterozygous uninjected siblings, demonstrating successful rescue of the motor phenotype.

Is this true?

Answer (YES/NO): NO